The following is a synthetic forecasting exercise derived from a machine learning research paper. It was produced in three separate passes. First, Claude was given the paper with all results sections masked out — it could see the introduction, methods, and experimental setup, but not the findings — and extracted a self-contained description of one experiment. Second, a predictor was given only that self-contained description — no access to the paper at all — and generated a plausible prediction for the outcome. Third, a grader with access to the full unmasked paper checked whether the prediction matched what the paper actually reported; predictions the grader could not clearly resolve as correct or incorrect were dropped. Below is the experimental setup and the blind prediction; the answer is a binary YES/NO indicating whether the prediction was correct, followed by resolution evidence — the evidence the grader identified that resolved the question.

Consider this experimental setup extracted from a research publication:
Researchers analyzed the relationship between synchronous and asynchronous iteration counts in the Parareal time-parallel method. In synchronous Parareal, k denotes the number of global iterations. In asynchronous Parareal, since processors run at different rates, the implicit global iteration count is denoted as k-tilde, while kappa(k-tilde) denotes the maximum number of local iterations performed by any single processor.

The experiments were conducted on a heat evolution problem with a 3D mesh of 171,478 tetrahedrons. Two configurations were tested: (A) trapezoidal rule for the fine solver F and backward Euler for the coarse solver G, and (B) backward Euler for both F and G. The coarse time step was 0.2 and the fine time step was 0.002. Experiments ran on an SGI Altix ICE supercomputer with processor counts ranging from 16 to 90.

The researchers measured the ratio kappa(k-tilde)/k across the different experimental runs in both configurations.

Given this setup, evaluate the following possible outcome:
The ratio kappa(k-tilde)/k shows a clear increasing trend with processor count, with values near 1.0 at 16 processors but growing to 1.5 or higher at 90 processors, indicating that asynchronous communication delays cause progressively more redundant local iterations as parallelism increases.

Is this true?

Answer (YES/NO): NO